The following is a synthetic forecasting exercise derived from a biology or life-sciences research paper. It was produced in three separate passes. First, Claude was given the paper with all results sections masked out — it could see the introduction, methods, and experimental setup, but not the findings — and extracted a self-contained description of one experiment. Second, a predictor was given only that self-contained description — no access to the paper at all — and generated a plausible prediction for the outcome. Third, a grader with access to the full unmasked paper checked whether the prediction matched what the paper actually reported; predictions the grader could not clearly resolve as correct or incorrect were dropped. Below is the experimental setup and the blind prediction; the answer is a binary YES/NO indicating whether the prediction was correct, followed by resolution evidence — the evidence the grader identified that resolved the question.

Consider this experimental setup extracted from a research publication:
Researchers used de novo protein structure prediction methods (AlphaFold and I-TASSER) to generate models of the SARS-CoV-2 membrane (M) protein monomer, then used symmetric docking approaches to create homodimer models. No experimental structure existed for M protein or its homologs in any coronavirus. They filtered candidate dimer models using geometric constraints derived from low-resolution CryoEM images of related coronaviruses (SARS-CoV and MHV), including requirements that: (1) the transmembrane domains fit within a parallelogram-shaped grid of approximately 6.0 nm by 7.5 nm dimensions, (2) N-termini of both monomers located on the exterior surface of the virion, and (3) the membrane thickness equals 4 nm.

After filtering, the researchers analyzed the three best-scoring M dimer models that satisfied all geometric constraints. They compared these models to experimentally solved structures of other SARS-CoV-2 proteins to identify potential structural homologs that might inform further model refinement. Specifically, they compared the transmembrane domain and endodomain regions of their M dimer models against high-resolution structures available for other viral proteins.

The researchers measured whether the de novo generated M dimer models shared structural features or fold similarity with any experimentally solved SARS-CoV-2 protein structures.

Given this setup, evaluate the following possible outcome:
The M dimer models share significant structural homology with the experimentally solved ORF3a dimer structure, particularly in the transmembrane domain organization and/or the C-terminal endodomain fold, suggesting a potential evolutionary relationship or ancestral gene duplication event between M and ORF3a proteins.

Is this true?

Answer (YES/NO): YES